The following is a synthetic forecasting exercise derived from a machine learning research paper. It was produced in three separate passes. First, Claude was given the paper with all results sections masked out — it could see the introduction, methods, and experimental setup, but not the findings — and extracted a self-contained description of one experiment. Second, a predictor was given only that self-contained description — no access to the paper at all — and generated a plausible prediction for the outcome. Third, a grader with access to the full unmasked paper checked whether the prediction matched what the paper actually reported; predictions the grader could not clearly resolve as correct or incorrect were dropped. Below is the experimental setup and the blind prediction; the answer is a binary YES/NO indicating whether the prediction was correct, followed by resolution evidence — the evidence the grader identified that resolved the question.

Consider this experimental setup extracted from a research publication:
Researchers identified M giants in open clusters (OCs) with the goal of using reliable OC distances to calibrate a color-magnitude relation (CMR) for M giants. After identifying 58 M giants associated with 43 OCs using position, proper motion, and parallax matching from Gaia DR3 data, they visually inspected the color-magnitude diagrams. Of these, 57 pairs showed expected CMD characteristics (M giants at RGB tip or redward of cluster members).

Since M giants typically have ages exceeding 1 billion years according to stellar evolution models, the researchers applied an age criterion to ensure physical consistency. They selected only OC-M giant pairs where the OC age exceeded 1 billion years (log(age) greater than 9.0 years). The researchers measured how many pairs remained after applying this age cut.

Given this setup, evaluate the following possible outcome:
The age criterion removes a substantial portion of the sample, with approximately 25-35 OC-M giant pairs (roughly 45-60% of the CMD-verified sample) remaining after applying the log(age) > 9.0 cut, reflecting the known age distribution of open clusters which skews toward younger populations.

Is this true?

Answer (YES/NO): NO